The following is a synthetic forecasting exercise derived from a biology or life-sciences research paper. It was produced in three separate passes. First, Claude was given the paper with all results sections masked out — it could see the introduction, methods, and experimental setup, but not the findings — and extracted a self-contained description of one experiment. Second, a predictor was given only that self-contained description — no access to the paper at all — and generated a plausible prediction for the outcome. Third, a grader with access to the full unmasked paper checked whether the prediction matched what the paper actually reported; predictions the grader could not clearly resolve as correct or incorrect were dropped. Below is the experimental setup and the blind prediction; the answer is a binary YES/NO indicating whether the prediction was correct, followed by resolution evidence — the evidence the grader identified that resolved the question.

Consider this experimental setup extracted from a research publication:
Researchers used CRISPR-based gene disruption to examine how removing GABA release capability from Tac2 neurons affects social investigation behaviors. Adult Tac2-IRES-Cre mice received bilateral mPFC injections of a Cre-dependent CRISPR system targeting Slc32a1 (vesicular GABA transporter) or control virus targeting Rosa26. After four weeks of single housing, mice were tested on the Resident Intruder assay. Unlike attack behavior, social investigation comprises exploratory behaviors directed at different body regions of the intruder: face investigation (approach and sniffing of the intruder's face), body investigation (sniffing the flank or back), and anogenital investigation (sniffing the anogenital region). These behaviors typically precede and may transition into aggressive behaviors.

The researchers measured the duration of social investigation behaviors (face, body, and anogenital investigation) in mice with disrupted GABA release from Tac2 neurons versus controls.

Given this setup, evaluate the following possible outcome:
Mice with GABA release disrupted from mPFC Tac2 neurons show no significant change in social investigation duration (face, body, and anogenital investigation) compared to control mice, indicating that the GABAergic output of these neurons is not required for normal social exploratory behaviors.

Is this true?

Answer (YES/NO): YES